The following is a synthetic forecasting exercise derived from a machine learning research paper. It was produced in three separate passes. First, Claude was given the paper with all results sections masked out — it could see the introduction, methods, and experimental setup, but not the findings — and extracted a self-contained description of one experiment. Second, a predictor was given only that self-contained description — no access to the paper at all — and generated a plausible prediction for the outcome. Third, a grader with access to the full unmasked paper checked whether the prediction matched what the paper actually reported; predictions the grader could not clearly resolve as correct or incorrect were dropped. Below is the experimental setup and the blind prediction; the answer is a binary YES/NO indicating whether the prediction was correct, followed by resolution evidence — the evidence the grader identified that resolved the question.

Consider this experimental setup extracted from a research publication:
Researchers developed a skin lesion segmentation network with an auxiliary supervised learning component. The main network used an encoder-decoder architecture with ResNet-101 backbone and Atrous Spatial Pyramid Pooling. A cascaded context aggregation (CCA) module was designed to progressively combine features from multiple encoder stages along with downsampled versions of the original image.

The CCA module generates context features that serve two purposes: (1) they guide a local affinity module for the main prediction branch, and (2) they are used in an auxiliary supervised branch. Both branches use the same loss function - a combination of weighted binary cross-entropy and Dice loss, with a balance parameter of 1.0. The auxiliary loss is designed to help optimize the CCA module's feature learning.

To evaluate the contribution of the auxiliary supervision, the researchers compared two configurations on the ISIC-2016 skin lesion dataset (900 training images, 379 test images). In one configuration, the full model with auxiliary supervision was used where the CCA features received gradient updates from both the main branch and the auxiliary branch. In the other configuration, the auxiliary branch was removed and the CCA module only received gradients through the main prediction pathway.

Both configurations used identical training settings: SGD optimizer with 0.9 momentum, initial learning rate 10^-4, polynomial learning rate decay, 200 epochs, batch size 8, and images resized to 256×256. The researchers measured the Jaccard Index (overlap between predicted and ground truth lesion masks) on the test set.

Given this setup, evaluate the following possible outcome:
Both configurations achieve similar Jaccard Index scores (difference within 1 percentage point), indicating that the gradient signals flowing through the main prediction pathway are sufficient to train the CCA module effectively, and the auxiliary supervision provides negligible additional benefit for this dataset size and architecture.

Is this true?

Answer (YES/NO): YES